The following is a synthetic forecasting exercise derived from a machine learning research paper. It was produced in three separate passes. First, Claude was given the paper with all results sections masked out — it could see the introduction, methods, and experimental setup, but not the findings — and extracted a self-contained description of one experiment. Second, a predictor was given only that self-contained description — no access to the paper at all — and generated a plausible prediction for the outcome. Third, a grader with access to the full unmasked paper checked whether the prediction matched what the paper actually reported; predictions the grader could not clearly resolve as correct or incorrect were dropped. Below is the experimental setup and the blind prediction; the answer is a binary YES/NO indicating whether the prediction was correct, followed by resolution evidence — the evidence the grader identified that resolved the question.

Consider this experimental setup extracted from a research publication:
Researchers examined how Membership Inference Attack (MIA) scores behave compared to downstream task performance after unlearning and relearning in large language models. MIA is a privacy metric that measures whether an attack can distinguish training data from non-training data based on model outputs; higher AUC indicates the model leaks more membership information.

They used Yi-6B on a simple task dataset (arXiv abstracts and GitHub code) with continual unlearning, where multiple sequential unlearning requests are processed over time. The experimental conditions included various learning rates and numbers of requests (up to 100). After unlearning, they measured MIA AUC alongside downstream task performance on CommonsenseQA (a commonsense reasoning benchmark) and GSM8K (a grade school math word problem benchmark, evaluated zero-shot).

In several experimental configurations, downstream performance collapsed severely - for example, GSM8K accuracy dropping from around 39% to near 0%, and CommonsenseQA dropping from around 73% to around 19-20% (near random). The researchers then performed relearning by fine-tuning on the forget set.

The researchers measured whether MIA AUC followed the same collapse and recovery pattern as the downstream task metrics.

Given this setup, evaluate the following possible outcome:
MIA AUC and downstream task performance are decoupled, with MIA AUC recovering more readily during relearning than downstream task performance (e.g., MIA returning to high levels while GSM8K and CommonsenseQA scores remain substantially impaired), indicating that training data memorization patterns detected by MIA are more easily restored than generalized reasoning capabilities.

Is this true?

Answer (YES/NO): YES